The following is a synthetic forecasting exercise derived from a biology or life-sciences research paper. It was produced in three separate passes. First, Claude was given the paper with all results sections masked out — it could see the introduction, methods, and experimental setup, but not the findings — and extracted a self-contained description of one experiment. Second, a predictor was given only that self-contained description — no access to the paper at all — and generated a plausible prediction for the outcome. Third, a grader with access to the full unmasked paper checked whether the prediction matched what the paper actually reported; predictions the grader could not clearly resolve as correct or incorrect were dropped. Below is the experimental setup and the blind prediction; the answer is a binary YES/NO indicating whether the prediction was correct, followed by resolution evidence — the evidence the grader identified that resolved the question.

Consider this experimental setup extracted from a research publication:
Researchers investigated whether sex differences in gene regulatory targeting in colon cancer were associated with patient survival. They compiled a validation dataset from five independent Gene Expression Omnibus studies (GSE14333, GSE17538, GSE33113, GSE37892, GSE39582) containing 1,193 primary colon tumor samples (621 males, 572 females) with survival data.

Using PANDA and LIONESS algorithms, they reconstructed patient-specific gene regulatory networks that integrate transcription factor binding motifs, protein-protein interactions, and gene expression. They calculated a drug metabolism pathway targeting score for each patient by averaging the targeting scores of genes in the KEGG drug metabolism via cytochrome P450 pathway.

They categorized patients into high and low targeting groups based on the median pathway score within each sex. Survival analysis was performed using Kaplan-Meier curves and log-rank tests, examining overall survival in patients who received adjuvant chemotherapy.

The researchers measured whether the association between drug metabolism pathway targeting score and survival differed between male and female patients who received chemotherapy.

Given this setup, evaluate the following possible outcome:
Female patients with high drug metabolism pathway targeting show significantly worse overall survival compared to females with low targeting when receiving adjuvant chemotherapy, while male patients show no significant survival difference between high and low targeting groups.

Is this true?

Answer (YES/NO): NO